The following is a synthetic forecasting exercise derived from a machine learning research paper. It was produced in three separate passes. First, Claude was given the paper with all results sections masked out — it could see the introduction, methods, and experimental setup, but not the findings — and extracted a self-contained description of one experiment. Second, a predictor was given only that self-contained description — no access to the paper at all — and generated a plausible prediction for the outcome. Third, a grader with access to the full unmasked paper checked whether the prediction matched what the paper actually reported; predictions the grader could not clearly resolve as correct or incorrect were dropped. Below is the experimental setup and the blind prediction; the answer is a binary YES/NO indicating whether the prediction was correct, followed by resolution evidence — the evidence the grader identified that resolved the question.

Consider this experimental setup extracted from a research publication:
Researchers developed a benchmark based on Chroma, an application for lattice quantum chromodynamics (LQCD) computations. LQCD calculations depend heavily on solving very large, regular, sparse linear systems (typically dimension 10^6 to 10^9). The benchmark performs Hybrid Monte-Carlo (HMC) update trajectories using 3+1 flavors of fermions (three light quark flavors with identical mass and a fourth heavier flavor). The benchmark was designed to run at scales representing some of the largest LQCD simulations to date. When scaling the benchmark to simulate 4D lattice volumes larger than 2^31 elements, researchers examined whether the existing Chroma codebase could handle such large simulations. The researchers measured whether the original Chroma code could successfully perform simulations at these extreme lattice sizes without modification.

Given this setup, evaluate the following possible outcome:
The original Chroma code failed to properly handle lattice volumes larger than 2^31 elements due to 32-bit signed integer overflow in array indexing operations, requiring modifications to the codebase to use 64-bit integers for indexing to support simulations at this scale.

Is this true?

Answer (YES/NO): NO